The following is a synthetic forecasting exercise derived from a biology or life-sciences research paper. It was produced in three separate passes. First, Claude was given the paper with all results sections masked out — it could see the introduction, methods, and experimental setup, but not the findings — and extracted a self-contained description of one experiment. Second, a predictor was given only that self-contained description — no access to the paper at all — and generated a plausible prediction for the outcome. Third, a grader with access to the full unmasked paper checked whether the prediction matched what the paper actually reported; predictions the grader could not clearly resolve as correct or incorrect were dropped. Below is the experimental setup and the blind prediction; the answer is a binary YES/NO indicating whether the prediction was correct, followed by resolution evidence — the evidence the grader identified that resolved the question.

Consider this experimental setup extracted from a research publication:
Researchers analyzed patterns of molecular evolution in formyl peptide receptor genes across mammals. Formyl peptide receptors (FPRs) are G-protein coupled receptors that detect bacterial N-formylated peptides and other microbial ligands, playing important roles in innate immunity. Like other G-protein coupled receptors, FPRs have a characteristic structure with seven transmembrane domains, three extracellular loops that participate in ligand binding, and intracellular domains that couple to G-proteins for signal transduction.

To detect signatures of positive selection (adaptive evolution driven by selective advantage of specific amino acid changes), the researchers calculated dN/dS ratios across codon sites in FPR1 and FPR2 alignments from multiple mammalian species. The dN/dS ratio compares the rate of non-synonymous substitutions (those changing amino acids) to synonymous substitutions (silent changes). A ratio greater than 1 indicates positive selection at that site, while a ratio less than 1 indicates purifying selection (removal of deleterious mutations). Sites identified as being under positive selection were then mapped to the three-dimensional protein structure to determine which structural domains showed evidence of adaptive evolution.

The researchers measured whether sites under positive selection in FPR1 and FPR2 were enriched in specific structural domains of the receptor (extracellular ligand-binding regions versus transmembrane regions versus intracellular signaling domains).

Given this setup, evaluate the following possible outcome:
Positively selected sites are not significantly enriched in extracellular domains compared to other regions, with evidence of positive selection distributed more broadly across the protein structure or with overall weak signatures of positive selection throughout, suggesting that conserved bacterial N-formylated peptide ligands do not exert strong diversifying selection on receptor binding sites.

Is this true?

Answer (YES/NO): NO